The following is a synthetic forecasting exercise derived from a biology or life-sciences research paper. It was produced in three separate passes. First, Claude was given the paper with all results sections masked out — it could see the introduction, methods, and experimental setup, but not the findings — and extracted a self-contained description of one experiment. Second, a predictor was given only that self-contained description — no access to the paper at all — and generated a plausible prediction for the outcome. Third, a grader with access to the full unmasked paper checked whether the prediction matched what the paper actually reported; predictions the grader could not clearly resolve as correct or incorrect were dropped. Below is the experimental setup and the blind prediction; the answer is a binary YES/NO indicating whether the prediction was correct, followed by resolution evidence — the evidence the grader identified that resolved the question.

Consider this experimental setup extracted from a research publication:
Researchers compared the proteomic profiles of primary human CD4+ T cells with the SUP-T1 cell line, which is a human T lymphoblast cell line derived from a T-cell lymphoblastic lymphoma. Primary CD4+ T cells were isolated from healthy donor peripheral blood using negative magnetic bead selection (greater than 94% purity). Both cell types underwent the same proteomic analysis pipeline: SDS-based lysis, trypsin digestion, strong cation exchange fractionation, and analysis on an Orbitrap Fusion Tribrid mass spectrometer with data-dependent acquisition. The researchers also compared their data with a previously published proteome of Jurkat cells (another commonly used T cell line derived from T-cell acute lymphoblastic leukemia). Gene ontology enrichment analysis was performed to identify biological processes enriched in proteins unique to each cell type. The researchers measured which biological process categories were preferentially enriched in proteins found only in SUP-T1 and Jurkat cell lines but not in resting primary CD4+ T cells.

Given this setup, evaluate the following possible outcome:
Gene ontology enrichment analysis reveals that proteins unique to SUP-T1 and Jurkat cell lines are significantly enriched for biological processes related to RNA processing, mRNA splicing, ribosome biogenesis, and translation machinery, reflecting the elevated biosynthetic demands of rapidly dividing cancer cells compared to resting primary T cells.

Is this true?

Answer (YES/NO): NO